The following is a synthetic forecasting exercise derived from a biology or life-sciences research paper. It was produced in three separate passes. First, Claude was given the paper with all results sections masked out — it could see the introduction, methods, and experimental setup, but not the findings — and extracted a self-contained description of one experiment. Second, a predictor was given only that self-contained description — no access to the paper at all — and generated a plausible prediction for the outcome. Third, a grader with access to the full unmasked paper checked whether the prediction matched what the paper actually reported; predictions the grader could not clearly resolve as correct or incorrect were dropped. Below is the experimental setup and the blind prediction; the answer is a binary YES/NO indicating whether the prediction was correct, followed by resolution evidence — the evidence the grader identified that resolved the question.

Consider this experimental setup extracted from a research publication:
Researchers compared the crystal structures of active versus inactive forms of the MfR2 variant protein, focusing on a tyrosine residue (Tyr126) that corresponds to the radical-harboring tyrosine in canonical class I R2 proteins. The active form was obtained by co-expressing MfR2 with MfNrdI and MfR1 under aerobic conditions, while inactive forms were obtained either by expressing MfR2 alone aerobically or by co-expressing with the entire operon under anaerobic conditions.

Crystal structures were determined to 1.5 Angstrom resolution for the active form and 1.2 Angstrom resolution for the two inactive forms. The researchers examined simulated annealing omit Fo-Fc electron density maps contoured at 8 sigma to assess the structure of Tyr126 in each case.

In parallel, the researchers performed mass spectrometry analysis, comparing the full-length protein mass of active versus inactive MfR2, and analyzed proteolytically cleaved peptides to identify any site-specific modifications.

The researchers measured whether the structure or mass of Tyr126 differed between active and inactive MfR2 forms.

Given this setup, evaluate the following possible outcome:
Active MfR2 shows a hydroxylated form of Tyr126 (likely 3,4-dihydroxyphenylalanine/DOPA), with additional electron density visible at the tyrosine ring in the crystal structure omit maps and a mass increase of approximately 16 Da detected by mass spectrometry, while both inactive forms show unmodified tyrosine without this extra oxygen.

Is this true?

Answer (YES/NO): YES